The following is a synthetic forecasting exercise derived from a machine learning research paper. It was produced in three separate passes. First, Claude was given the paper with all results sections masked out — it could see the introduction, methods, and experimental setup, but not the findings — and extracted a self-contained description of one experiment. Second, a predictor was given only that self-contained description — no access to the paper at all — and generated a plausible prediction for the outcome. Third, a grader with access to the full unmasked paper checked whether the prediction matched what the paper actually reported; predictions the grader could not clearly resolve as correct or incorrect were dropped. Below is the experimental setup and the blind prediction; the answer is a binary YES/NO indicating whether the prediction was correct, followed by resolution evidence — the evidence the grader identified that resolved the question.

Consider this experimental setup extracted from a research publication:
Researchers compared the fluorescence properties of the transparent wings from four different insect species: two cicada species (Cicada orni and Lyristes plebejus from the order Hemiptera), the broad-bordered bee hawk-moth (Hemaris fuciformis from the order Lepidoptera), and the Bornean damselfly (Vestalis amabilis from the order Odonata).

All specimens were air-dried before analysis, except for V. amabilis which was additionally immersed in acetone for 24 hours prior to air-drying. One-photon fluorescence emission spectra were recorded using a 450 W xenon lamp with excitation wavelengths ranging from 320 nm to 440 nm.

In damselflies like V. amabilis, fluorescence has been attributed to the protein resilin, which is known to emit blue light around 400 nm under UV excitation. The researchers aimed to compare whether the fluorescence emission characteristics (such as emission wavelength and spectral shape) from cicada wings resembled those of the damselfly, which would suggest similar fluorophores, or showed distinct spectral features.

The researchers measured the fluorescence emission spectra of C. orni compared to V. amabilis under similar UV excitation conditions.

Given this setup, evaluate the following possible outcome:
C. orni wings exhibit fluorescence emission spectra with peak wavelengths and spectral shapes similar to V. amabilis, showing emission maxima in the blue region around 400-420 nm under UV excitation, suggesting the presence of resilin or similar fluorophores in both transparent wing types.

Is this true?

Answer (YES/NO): YES